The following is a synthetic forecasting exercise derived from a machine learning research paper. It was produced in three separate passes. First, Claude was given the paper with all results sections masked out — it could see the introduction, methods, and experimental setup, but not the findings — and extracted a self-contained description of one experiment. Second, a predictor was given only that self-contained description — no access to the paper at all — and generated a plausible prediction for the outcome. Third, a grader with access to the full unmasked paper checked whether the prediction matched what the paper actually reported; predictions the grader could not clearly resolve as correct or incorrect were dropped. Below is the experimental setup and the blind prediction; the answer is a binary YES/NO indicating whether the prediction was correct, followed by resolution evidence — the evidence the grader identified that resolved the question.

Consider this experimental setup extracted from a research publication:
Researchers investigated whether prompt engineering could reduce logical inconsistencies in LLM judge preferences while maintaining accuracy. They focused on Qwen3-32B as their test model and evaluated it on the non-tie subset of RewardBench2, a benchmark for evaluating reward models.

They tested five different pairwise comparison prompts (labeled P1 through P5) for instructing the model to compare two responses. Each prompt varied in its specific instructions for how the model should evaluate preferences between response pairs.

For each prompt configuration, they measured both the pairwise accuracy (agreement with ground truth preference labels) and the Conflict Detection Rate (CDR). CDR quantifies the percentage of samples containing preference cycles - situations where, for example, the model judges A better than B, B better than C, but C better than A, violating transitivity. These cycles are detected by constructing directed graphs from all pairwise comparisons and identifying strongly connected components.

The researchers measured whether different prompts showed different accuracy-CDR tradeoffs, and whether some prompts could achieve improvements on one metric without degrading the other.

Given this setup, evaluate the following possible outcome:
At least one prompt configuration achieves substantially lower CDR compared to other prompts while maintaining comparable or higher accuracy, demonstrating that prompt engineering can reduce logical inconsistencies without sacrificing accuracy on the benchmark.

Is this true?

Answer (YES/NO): NO